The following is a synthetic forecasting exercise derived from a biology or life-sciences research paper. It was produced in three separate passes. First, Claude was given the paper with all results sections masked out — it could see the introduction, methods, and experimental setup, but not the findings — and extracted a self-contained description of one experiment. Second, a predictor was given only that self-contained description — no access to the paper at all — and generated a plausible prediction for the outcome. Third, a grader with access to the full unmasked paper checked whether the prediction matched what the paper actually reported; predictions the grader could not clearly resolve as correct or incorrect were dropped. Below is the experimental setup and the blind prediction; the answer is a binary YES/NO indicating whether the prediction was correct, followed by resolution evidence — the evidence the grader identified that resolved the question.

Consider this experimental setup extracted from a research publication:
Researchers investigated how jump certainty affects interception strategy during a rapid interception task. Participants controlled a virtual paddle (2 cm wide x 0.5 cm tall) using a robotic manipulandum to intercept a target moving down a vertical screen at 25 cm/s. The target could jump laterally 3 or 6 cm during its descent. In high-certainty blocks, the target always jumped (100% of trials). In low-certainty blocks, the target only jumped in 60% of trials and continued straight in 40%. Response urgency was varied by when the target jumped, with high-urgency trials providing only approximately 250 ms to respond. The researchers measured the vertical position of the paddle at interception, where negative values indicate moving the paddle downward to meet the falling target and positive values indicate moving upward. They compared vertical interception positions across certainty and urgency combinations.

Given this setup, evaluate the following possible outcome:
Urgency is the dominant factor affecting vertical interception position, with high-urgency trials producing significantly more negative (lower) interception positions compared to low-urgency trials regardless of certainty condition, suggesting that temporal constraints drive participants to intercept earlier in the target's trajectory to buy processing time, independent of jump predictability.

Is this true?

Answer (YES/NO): NO